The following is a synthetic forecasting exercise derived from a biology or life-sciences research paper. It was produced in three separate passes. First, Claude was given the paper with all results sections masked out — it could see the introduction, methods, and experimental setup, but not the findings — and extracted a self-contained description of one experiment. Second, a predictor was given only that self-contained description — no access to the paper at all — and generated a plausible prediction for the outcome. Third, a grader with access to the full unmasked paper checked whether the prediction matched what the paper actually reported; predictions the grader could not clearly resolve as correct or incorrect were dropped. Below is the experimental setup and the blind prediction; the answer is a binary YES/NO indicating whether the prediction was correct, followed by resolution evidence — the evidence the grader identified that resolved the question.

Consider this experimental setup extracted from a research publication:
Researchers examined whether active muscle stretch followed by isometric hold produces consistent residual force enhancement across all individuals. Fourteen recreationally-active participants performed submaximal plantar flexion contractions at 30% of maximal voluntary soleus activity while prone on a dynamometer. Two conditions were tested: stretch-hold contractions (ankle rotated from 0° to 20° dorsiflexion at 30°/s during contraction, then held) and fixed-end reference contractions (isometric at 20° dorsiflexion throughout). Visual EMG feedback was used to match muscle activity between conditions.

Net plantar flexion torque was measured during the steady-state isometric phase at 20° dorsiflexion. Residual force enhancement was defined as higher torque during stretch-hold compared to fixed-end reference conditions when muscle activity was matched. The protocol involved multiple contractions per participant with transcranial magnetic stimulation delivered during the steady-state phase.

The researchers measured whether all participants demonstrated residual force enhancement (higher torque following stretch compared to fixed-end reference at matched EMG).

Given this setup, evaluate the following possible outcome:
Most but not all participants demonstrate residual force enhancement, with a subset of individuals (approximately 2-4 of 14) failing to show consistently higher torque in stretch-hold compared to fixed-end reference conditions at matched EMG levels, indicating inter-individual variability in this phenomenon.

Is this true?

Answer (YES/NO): NO